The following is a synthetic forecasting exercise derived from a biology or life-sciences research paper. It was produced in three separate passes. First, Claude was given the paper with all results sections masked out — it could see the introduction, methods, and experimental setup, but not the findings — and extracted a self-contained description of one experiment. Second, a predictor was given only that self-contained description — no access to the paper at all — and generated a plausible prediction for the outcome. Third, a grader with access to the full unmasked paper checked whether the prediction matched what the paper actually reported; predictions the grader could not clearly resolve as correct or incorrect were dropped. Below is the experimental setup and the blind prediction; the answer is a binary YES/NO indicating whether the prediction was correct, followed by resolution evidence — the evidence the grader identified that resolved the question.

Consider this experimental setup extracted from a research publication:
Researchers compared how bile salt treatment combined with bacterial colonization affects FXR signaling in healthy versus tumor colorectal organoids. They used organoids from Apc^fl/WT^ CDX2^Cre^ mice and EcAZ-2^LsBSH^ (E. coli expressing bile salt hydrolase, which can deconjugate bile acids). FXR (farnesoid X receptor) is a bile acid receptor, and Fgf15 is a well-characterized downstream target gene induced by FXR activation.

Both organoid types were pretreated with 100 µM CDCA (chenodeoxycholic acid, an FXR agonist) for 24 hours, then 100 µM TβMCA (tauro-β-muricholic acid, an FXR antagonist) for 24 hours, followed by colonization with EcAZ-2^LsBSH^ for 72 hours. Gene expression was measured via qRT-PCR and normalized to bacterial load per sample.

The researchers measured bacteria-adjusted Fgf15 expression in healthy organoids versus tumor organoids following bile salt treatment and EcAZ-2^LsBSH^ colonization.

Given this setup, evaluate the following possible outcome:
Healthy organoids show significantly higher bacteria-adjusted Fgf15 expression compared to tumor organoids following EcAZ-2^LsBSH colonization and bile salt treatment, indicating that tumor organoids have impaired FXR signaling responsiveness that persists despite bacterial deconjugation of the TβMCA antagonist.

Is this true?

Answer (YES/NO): YES